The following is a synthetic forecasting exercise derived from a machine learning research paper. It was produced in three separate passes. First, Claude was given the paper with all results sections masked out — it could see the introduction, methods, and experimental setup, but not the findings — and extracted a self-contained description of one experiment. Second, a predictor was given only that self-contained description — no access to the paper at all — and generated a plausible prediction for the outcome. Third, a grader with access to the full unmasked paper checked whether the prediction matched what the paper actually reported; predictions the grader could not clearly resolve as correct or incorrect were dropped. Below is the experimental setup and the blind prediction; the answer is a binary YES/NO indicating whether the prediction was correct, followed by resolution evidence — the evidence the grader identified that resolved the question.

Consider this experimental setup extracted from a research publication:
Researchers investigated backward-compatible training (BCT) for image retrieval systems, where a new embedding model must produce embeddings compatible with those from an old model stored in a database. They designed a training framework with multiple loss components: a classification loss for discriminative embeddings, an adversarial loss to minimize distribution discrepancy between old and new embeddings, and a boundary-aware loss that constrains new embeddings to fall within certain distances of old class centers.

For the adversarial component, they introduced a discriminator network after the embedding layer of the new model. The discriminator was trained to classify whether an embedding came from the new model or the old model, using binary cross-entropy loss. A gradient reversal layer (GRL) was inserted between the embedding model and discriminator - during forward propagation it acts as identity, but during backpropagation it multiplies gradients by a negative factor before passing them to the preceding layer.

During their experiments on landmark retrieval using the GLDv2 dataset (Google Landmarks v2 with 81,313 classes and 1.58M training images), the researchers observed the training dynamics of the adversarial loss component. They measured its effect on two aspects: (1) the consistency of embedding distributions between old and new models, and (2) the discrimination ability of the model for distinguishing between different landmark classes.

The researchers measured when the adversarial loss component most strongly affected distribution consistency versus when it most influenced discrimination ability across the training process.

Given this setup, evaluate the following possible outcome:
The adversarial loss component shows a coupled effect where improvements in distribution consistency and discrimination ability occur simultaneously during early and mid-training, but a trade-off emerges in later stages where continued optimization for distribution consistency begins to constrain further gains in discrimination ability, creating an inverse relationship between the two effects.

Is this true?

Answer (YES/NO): NO